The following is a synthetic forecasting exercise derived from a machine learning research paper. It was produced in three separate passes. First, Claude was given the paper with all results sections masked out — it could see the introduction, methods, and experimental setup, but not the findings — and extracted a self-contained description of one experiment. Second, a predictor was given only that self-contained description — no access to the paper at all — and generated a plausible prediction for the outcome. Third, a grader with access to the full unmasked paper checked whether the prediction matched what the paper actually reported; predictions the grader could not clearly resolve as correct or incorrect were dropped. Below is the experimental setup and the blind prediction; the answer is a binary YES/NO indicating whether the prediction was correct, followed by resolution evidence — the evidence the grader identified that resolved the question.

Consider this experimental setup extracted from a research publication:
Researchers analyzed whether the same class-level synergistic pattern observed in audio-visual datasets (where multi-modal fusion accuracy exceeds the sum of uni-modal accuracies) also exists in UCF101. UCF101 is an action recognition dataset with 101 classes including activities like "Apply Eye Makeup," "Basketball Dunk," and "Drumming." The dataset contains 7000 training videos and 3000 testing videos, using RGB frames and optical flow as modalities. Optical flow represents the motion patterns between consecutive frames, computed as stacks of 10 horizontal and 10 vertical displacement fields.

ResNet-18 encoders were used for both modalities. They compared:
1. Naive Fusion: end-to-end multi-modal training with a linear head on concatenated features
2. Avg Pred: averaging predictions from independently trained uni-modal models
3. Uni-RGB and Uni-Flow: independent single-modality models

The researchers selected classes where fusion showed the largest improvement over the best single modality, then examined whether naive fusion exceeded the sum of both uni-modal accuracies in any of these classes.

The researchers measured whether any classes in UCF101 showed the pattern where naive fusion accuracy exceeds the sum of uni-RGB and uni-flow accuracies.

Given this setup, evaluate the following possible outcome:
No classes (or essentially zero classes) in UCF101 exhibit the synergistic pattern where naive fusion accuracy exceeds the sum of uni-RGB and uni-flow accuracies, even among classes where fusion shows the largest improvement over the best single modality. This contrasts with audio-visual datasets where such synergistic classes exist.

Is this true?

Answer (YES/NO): YES